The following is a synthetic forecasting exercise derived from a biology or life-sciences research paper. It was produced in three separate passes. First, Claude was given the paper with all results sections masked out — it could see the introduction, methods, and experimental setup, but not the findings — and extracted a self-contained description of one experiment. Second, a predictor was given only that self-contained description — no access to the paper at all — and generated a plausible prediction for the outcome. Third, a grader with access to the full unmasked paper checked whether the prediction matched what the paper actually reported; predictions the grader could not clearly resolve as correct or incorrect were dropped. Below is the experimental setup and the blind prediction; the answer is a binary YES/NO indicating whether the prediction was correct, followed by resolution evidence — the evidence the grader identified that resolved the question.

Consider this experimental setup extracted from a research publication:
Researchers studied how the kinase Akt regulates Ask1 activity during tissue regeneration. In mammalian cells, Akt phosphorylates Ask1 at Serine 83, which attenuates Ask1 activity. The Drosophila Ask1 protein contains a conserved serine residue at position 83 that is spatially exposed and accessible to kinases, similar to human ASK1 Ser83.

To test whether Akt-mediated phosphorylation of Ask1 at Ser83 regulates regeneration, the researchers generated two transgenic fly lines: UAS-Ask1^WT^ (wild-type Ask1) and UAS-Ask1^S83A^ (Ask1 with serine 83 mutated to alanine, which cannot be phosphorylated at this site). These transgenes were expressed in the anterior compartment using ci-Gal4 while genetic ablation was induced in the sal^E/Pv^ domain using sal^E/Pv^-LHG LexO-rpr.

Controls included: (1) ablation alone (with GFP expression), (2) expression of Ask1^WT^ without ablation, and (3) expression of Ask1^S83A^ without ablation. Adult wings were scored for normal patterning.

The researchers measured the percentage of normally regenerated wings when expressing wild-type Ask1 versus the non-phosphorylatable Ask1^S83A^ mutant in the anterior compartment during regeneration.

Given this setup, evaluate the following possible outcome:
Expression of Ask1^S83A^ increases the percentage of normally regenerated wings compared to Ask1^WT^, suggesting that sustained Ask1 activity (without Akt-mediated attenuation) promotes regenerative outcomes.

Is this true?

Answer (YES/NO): NO